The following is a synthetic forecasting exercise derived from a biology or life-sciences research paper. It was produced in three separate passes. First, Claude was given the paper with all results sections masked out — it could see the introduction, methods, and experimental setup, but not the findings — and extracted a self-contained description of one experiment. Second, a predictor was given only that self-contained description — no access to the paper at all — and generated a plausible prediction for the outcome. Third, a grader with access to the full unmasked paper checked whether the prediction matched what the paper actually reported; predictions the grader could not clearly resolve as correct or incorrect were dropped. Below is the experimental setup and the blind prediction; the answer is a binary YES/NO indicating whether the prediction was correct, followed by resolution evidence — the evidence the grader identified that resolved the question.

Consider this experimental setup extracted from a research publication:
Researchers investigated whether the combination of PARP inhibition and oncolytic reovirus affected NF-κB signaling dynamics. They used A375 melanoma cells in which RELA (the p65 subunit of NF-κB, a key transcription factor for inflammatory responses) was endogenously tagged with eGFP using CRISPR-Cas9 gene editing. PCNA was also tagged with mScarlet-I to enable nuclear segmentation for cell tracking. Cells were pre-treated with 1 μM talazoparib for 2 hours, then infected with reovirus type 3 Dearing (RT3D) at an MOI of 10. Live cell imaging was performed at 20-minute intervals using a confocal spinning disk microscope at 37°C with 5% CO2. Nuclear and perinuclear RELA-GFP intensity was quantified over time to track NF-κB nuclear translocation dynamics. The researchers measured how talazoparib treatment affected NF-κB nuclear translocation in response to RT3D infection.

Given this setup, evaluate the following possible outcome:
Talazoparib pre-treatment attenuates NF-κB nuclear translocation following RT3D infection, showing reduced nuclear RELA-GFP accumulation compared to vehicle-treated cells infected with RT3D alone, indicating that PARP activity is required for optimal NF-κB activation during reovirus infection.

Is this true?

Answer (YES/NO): NO